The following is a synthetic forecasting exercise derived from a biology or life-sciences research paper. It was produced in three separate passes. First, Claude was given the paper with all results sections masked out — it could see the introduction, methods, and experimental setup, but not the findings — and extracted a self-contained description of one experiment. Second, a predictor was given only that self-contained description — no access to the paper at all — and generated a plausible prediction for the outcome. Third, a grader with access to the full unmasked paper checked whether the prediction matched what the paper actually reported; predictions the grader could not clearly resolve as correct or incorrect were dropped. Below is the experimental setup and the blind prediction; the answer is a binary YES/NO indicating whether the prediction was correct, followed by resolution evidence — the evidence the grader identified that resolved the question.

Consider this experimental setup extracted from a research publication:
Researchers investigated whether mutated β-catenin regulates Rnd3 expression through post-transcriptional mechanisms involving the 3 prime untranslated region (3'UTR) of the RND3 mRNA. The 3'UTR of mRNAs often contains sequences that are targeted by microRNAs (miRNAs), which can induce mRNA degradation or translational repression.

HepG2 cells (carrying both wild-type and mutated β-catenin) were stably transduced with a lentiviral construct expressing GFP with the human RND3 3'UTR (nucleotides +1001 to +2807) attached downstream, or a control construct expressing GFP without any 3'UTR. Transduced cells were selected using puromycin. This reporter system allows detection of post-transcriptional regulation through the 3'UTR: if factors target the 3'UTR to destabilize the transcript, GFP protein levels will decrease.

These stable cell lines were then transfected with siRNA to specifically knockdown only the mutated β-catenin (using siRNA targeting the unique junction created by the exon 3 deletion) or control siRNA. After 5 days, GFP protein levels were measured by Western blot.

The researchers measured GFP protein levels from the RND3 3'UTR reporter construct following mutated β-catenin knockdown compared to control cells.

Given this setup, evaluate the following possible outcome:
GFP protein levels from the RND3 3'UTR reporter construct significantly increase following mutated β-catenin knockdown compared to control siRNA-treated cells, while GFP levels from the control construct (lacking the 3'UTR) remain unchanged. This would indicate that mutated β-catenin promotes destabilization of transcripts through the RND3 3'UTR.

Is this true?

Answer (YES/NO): YES